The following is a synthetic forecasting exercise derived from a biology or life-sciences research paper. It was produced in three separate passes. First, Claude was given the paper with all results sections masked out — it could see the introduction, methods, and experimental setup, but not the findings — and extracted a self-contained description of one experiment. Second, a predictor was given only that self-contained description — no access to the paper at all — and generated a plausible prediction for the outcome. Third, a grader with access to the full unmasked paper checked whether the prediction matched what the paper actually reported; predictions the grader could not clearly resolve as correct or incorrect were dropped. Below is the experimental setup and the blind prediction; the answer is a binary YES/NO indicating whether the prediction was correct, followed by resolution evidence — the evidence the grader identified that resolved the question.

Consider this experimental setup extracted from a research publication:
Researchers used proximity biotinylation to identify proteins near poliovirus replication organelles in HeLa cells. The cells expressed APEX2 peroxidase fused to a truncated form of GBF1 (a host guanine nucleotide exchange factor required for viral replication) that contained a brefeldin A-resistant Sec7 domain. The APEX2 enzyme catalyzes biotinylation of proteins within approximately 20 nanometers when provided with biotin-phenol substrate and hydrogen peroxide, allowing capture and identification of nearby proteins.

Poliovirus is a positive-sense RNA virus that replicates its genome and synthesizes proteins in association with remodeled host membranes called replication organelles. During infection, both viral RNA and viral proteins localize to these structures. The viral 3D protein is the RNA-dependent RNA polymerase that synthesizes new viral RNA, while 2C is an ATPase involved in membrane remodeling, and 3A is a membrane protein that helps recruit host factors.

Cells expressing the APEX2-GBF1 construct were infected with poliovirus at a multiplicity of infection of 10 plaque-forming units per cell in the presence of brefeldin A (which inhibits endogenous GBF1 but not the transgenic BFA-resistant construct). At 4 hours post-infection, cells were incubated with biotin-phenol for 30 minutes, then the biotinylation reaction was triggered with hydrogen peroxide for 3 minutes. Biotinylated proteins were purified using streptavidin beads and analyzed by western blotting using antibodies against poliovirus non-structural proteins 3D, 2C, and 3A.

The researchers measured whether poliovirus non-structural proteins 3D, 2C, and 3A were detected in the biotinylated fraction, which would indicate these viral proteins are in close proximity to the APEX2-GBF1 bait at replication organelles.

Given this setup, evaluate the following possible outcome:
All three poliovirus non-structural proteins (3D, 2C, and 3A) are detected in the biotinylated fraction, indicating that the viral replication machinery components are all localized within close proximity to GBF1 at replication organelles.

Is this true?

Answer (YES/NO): YES